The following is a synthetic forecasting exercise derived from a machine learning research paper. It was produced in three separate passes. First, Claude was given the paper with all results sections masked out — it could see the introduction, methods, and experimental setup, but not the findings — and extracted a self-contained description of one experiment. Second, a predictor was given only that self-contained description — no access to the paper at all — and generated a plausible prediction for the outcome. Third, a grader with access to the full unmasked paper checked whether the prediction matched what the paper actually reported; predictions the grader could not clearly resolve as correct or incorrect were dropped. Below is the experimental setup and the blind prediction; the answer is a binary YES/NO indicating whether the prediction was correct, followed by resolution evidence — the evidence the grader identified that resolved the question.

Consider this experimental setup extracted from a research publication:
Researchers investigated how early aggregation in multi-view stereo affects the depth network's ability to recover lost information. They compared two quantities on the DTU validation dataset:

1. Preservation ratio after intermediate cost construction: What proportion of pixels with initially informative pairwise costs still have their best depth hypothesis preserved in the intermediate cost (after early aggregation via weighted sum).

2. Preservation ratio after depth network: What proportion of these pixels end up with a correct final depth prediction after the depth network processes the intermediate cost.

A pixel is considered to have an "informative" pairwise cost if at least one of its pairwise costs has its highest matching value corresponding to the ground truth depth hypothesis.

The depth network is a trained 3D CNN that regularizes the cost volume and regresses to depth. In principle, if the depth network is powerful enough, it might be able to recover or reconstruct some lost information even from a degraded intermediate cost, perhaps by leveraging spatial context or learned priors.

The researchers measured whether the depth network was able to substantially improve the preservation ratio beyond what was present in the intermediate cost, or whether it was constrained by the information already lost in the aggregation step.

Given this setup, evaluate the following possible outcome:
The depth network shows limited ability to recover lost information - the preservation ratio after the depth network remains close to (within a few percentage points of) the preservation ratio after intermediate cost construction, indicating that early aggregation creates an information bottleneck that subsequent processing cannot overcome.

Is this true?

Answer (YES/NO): YES